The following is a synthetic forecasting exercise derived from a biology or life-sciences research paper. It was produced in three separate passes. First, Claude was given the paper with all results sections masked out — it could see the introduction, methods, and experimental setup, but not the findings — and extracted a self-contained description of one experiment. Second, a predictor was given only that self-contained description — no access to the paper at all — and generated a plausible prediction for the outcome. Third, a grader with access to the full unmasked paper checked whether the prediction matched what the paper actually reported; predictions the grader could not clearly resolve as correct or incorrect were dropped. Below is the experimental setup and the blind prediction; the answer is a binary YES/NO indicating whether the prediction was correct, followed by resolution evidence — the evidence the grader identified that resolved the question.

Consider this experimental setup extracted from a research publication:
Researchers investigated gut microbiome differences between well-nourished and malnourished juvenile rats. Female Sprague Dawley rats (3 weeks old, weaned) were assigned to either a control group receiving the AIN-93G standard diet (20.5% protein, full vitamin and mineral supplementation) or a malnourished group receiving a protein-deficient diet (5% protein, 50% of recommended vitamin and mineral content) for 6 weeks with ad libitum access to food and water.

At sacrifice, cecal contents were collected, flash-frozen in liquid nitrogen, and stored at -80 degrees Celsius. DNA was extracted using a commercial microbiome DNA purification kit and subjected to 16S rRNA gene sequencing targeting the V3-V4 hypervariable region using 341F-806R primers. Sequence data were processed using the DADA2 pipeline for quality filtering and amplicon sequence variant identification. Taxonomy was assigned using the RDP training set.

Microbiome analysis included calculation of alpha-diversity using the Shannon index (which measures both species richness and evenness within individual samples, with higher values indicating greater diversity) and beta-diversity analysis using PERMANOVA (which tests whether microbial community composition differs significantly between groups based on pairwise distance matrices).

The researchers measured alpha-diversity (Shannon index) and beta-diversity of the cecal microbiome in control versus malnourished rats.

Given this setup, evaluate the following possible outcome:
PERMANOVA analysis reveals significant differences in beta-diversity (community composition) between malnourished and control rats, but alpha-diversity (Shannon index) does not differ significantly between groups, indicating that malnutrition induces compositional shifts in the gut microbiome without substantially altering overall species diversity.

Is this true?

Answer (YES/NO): YES